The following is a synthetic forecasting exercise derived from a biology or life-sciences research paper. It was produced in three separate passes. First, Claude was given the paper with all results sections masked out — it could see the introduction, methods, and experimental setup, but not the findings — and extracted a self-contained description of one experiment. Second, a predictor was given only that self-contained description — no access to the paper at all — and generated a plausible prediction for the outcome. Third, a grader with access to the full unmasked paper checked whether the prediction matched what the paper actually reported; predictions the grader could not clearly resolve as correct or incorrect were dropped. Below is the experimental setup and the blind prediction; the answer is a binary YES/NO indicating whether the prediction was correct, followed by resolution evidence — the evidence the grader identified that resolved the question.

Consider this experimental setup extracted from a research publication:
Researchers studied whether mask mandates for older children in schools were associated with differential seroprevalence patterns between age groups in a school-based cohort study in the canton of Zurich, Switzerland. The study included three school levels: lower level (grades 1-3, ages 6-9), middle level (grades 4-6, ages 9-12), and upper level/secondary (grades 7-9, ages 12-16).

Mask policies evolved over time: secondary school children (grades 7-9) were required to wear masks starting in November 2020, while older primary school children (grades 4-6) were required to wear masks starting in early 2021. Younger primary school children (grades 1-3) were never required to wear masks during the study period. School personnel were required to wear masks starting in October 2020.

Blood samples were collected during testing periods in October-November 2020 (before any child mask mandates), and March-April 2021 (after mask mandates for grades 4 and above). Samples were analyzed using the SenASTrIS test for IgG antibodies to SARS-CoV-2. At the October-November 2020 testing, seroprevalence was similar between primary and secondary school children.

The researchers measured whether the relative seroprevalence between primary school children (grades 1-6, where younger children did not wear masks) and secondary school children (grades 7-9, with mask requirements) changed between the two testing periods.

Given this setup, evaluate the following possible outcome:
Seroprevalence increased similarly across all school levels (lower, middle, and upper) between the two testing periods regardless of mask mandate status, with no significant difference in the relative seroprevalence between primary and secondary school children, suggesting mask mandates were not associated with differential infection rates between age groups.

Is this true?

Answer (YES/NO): NO